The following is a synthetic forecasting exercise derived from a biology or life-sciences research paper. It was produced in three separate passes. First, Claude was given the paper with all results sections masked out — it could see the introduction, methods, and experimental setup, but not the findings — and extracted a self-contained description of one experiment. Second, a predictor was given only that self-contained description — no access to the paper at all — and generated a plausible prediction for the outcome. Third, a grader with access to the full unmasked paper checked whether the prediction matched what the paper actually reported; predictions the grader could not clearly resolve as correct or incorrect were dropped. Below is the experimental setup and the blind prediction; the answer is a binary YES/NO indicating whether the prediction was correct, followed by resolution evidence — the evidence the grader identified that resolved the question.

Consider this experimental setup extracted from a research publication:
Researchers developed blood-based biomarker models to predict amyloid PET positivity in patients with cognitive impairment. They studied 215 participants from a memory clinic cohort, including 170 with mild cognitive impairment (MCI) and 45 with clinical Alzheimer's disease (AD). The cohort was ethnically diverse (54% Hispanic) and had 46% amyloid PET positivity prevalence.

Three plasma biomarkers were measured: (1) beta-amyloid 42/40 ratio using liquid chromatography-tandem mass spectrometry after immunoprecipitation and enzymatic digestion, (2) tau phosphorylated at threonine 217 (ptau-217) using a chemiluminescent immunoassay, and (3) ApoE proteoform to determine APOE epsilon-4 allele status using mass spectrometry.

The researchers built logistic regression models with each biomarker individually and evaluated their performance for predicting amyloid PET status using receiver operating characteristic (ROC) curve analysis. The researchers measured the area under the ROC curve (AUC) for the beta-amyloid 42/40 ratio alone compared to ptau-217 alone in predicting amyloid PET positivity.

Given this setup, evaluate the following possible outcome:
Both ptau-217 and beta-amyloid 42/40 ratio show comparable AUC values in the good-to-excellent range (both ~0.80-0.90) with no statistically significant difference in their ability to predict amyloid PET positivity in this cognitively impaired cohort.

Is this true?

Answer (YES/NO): YES